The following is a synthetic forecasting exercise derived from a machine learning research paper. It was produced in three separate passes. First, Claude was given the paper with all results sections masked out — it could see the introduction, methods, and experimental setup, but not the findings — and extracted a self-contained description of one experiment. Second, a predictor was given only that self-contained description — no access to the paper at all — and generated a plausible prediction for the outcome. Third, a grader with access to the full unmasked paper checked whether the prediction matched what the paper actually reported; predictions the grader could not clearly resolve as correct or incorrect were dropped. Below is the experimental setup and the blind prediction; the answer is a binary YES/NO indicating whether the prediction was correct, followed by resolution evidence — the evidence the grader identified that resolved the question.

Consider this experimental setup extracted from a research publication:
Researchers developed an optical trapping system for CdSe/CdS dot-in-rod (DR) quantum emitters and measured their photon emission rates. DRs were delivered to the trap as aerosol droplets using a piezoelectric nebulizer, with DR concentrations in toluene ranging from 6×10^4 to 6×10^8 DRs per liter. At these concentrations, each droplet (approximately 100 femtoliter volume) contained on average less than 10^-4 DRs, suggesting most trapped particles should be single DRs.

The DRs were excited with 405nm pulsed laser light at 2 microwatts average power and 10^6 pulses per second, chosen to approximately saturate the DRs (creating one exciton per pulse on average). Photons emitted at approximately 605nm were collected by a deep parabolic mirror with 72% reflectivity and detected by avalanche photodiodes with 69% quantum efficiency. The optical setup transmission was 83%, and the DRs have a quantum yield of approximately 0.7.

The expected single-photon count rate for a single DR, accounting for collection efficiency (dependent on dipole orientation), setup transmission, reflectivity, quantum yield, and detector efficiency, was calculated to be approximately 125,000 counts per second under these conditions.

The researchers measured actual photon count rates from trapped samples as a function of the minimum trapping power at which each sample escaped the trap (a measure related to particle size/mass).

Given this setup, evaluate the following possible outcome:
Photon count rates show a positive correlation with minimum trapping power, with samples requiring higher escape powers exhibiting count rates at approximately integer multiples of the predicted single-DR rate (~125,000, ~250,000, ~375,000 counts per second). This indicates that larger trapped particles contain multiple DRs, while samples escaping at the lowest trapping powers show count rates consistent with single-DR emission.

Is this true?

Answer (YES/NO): NO